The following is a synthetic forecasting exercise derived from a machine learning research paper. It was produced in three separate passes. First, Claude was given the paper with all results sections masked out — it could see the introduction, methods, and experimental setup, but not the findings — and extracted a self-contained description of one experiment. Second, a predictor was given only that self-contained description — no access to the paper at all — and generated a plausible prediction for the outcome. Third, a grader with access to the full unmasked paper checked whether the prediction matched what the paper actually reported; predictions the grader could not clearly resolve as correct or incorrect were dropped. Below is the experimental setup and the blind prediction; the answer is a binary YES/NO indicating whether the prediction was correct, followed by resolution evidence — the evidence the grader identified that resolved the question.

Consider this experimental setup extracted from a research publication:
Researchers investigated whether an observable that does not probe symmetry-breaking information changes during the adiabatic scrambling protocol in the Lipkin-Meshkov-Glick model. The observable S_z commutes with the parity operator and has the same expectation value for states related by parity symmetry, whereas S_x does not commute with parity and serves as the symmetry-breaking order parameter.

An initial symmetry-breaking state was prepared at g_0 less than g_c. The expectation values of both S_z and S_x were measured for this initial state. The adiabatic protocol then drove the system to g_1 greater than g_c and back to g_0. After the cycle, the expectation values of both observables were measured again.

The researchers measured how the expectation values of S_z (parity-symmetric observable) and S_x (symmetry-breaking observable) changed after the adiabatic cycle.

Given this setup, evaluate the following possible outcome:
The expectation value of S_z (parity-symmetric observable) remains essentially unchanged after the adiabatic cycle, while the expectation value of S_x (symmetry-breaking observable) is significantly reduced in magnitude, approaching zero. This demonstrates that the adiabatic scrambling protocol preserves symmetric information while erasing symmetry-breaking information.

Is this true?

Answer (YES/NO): YES